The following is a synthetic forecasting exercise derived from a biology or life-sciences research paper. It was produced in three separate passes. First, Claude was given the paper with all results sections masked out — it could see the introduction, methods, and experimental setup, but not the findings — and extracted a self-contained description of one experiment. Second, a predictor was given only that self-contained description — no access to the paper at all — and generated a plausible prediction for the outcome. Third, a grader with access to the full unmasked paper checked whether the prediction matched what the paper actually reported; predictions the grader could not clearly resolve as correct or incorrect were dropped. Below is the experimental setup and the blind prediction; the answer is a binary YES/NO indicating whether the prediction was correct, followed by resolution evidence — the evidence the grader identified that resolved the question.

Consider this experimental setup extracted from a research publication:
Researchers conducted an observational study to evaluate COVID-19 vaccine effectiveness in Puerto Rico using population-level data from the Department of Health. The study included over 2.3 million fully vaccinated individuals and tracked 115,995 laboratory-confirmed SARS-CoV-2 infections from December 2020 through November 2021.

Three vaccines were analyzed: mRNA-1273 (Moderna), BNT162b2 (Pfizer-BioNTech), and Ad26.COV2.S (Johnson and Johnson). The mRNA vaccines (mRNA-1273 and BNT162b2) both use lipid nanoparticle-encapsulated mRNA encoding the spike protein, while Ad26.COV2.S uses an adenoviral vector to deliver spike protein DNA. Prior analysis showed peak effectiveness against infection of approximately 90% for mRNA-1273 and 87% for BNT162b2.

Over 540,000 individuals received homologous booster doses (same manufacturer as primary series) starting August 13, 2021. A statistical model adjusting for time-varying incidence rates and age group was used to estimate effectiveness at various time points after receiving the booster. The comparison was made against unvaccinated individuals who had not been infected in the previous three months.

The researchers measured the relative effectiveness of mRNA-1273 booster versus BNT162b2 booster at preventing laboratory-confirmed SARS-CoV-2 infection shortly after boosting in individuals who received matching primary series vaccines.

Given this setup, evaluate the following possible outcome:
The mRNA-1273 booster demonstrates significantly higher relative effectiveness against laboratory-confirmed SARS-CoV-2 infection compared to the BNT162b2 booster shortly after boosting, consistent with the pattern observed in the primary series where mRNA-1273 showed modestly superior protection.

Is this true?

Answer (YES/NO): NO